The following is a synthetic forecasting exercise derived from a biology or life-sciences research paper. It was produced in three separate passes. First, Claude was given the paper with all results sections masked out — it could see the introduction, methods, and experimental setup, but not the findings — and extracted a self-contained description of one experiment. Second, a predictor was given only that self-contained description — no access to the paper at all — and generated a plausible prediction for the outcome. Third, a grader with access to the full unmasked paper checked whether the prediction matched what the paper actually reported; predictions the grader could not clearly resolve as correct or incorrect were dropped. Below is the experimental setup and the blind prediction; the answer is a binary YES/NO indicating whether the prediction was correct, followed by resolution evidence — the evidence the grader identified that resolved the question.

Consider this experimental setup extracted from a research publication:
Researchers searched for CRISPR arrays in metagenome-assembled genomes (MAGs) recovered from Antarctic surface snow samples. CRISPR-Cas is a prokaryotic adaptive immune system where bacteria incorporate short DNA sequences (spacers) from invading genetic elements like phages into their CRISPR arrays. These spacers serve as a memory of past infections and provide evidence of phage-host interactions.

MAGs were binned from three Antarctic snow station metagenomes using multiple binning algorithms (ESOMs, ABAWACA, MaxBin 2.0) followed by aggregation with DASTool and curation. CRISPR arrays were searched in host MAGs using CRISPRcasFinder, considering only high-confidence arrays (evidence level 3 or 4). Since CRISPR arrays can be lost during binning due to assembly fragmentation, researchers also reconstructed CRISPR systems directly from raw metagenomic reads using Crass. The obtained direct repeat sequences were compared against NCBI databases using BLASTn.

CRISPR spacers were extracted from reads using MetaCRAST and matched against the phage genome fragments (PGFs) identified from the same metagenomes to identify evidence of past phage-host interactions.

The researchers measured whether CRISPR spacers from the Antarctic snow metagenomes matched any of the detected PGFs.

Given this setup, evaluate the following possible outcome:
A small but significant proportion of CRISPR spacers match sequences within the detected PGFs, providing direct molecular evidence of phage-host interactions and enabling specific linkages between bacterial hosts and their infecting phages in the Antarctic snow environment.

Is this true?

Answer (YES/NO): YES